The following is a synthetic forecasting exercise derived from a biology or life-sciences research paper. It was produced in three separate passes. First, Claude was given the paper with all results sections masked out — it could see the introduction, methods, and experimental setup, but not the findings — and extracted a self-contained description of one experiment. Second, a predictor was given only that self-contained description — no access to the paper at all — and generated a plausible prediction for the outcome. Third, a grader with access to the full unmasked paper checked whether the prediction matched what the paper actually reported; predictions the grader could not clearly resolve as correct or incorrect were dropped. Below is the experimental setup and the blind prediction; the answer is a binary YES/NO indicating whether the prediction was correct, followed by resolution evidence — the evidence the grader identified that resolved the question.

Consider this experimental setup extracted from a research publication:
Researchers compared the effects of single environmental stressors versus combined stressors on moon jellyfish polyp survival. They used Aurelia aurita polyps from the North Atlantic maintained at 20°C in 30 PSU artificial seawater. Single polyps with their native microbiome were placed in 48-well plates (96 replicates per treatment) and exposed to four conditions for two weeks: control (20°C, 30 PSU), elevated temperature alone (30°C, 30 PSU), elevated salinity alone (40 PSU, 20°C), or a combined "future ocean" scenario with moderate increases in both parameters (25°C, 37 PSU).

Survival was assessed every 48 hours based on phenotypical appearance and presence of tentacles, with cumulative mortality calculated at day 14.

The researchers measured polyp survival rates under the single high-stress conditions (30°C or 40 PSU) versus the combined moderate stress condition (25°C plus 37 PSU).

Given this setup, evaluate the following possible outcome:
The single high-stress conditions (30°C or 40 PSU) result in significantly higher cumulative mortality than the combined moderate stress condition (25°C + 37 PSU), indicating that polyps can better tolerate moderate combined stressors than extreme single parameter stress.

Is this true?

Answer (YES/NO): YES